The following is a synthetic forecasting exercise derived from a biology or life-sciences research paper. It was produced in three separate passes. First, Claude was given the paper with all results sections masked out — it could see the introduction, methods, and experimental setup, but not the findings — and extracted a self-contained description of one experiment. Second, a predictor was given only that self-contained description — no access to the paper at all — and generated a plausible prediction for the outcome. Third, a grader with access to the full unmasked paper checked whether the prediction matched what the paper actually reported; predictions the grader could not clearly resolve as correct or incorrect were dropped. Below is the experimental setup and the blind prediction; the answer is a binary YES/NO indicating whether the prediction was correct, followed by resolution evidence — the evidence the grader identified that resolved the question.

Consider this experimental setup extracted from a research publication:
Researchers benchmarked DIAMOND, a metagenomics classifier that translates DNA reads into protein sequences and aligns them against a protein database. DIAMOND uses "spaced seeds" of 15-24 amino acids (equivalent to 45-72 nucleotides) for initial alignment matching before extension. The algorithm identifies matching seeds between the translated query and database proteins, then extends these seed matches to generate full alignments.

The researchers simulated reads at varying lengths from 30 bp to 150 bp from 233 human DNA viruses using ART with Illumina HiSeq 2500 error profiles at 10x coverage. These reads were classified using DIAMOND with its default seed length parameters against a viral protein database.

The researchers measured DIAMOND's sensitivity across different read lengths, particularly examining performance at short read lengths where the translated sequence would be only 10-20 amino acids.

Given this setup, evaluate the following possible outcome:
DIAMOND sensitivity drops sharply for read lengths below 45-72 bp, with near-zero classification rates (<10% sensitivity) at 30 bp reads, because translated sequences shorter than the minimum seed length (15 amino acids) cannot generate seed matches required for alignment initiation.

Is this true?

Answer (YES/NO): YES